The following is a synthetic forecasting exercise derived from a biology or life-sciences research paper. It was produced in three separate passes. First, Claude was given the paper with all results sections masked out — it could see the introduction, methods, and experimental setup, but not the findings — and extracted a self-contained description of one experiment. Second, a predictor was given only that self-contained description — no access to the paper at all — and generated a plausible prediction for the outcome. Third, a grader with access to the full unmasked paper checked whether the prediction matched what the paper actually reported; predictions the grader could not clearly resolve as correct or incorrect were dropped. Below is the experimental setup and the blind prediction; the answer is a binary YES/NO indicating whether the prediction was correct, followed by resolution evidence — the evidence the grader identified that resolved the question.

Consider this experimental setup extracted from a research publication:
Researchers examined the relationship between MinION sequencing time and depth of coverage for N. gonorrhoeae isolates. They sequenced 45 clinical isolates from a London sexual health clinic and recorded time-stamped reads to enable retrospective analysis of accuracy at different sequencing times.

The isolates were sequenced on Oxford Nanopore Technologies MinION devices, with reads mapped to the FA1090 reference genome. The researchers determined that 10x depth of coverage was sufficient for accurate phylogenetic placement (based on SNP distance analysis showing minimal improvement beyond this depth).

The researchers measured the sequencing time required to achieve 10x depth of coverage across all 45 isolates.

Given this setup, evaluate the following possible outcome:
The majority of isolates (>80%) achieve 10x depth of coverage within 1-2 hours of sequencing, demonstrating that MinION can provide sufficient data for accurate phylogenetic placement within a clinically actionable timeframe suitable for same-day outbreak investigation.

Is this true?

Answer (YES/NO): NO